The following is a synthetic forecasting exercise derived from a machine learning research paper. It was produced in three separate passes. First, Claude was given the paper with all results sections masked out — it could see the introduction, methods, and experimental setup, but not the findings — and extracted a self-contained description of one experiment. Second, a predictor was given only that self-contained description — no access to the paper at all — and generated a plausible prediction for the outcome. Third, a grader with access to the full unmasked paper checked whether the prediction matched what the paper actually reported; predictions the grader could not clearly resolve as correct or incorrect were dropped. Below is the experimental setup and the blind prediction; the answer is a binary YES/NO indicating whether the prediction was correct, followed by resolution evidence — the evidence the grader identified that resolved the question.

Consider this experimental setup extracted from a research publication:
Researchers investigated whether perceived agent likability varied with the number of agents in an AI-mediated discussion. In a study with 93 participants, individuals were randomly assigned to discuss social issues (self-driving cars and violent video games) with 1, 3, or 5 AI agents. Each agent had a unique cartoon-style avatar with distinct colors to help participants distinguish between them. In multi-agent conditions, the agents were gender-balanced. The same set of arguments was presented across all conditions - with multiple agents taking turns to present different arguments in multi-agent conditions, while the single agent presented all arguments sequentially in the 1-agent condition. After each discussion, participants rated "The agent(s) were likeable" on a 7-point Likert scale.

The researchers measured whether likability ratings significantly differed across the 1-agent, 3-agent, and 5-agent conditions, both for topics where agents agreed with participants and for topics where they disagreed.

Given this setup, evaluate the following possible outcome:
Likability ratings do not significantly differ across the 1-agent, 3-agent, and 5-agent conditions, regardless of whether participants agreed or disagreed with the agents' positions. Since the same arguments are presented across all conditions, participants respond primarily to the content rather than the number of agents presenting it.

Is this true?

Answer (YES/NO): YES